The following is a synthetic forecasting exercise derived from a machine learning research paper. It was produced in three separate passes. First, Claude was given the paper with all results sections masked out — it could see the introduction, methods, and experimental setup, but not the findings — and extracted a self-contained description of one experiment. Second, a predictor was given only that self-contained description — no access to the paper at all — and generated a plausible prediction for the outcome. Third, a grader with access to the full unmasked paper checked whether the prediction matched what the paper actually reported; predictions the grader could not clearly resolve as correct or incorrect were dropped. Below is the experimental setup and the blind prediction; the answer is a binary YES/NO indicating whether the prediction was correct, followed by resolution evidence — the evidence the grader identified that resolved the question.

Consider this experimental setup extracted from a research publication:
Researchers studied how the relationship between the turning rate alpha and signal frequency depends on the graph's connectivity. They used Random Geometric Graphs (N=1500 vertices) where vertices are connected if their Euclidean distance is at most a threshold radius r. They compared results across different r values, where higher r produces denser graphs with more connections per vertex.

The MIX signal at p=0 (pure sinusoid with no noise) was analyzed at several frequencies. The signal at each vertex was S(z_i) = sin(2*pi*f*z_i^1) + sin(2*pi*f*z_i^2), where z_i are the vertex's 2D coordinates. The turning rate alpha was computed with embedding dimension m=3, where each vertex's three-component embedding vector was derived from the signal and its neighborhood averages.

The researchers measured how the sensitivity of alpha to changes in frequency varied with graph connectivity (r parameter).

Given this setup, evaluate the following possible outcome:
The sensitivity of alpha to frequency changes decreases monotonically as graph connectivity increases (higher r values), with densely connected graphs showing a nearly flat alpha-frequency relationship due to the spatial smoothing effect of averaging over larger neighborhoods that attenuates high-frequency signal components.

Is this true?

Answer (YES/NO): NO